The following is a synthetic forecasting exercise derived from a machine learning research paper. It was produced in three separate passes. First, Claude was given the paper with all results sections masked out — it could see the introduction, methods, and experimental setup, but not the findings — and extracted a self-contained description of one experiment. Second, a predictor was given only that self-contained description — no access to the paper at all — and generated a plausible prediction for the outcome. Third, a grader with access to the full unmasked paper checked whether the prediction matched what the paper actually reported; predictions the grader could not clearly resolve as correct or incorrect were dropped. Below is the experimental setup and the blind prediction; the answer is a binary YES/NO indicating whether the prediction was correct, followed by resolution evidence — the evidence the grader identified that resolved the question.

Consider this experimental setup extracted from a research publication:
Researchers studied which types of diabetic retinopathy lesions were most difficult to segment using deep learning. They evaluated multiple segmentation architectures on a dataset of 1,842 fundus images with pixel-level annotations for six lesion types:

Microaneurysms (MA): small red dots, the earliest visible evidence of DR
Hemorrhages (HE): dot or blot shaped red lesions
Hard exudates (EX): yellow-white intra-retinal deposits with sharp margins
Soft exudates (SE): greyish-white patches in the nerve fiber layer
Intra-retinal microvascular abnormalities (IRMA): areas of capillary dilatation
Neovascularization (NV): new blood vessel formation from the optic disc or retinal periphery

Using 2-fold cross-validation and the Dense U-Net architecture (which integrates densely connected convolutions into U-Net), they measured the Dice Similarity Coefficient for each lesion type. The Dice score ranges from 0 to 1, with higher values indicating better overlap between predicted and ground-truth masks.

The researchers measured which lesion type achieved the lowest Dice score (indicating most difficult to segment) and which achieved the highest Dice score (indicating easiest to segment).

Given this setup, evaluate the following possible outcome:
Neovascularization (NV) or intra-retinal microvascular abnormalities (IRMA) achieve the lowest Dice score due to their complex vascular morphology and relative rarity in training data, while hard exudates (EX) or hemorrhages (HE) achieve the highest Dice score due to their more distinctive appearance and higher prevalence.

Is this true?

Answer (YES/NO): NO